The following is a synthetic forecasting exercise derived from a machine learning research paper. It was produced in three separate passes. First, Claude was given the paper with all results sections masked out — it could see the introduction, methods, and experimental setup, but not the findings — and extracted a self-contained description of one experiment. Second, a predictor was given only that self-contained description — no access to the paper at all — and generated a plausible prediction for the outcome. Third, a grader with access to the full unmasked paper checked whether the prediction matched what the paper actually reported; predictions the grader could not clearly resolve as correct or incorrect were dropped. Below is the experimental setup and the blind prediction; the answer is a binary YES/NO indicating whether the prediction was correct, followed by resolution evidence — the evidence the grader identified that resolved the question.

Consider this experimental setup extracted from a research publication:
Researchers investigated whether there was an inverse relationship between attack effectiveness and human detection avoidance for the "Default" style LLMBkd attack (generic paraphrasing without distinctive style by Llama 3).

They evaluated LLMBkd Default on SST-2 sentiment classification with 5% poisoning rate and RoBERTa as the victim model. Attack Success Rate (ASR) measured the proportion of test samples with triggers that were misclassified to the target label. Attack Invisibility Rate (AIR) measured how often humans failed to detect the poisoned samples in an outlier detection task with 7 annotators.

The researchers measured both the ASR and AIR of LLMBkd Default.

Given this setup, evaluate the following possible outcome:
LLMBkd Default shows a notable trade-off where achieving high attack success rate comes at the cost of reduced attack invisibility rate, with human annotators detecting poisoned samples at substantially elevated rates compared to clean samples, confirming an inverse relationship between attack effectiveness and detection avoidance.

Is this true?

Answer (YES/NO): NO